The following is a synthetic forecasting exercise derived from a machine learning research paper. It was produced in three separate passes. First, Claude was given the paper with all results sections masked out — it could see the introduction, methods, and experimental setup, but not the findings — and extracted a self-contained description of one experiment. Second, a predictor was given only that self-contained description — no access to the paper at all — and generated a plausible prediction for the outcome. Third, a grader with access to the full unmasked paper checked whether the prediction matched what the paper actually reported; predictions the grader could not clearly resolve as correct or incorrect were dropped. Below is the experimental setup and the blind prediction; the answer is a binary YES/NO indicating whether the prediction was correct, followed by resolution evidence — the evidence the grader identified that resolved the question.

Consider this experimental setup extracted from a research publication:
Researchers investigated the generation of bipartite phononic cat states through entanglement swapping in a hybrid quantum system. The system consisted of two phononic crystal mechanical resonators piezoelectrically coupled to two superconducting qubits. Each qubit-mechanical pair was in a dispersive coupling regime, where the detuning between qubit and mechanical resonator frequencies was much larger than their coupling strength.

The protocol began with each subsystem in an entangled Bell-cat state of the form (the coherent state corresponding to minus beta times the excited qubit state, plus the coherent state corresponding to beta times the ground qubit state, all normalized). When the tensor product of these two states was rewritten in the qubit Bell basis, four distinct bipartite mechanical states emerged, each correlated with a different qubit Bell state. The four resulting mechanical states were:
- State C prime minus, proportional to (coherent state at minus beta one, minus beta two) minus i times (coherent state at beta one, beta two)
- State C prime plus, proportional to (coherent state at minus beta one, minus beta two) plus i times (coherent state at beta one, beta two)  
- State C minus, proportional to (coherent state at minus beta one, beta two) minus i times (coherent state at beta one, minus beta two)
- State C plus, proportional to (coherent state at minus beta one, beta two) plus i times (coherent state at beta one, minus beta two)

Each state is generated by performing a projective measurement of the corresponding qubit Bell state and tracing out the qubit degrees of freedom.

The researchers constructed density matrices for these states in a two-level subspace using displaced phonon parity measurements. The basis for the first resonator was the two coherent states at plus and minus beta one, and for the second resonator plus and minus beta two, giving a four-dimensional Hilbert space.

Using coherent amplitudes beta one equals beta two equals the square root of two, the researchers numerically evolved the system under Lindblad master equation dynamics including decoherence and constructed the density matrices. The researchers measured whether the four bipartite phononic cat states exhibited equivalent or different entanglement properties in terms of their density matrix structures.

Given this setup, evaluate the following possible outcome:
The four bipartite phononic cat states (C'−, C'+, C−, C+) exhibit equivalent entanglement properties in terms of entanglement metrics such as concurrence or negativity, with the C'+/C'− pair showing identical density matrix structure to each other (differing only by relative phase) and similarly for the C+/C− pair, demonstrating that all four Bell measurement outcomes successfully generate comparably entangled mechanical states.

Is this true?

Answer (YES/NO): YES